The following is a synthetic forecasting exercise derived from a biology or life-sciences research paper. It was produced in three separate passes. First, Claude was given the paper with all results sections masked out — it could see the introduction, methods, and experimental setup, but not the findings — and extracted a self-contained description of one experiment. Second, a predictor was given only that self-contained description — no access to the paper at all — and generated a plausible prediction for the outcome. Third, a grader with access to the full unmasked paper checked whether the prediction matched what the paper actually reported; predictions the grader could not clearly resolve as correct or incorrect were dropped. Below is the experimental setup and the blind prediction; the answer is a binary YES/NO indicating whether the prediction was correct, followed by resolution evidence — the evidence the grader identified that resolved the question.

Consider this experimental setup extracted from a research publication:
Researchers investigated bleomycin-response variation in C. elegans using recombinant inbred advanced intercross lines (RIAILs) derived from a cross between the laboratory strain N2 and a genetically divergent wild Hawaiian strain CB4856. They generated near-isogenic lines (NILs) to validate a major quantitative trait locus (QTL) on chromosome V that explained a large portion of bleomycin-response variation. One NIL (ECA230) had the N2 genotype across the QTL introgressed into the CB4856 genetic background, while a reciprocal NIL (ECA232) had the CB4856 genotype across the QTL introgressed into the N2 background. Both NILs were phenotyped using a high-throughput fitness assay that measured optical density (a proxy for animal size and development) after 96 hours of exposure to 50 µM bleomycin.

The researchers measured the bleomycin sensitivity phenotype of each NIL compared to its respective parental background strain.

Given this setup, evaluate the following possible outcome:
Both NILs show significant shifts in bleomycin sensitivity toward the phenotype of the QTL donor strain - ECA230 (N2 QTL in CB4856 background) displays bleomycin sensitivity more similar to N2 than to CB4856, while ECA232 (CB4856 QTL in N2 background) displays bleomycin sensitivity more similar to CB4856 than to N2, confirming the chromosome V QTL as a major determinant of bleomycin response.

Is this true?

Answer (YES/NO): NO